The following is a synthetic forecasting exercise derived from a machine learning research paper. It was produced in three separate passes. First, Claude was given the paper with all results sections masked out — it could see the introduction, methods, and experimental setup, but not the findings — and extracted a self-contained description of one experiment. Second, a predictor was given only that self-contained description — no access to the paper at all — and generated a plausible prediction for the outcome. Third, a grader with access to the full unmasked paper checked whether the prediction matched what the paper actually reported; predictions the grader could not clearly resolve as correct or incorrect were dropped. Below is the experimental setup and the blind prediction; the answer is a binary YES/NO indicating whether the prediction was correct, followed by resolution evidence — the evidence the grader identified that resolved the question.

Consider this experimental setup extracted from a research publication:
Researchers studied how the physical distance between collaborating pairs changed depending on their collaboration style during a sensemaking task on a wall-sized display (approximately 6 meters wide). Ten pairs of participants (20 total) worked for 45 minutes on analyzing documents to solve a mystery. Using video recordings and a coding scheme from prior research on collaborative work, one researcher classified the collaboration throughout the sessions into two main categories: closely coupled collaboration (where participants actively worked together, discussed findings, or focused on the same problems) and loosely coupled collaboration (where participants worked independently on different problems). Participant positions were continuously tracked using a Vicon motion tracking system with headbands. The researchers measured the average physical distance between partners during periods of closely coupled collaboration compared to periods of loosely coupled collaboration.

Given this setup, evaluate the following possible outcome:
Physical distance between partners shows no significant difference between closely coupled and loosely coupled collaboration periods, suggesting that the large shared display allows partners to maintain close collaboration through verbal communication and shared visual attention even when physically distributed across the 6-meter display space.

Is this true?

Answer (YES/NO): NO